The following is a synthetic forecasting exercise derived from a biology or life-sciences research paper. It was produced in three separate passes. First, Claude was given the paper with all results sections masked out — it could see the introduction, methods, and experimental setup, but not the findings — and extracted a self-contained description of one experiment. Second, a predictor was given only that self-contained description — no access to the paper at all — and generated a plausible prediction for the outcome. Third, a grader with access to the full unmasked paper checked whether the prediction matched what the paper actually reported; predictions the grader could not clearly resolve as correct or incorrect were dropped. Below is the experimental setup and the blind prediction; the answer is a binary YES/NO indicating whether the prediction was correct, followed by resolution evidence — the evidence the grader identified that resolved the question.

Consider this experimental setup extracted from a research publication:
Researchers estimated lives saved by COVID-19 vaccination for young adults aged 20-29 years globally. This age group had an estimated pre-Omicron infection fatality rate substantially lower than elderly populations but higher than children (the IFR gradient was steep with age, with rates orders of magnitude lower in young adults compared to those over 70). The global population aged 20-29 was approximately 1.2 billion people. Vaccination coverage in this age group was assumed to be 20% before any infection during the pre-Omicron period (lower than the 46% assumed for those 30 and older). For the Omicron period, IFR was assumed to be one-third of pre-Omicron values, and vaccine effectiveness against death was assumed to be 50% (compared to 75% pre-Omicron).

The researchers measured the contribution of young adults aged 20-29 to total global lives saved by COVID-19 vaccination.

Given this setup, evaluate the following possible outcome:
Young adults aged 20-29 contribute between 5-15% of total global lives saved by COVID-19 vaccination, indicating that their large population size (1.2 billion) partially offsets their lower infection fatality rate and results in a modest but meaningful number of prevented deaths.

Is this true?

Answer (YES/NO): NO